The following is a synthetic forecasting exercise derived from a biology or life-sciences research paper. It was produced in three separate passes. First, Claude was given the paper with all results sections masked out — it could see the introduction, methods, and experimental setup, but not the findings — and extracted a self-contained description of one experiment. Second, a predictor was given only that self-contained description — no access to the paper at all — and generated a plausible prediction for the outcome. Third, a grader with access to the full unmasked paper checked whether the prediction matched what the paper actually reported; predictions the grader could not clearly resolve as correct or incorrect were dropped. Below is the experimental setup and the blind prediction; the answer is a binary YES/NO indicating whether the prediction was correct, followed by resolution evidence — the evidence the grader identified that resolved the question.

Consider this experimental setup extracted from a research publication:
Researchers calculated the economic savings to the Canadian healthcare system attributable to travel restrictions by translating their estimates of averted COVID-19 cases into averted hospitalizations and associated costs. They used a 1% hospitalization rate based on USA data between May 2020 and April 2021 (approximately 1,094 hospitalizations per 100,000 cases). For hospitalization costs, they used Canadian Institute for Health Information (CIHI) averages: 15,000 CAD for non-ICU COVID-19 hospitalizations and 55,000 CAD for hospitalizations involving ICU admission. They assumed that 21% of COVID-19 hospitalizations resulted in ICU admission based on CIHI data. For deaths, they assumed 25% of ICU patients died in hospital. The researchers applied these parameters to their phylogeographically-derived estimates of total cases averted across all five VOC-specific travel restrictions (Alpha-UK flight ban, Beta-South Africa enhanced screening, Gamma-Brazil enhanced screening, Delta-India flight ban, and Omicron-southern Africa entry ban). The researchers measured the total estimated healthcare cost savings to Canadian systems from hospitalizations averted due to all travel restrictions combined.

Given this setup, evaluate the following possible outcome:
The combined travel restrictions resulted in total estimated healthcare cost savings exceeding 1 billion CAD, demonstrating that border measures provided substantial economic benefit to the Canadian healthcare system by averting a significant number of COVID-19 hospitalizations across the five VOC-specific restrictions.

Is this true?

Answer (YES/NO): NO